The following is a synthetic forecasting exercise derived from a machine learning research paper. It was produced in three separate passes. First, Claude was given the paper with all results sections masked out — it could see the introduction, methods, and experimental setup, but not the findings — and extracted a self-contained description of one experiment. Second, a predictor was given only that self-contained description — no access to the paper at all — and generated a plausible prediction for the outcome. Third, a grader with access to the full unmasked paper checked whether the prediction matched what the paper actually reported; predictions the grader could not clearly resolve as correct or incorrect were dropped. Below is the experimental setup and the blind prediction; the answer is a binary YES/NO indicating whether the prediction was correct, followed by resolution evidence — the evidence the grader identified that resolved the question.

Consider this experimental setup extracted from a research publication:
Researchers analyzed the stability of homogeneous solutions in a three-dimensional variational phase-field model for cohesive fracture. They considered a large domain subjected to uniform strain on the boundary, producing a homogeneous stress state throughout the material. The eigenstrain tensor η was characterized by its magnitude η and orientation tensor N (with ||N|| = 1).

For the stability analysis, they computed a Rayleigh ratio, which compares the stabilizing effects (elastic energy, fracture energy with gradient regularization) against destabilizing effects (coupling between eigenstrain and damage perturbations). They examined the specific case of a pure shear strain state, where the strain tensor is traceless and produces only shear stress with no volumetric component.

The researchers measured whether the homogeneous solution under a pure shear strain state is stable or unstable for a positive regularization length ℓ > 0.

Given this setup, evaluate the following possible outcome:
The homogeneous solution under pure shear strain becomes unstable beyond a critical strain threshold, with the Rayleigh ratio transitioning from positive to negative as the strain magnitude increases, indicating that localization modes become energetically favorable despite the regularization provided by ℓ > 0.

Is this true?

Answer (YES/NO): NO